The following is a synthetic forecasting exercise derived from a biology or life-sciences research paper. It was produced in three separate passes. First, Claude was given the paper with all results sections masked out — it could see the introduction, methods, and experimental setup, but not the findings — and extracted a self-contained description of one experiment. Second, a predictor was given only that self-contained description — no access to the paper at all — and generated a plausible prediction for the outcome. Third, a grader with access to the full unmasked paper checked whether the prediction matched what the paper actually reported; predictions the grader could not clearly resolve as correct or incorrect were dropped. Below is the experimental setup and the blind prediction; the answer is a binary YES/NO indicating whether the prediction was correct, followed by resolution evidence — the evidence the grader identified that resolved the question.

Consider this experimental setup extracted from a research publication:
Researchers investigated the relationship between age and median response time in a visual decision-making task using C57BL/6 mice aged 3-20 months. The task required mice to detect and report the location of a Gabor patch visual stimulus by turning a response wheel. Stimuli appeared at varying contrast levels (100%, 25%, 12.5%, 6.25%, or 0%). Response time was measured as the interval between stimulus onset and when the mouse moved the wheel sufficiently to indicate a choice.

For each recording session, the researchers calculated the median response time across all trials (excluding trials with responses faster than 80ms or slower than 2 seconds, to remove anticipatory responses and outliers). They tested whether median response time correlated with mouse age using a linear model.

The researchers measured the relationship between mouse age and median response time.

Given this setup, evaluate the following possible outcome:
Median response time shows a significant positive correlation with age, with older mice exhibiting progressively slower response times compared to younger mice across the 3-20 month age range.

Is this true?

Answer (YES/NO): NO